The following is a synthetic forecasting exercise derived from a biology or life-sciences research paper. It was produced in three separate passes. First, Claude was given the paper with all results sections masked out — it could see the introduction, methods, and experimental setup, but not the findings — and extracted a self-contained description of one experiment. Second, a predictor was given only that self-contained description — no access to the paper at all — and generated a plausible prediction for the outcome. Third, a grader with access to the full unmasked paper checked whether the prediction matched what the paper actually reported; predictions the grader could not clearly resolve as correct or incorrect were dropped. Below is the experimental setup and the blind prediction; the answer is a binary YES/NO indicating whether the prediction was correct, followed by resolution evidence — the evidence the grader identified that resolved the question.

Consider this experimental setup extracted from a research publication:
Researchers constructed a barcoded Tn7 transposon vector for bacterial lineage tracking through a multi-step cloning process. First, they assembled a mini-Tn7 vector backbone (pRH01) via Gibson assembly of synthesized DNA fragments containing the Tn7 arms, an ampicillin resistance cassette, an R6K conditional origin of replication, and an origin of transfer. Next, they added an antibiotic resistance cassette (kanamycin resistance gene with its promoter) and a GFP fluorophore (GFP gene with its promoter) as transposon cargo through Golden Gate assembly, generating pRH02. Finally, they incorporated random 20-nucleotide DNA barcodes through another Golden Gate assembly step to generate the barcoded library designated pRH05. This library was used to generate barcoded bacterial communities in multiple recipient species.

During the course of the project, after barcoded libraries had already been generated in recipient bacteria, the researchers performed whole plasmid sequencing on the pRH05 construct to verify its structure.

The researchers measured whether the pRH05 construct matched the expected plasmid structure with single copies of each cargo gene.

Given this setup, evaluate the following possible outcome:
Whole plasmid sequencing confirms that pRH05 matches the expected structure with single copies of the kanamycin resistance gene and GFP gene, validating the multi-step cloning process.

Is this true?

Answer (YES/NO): NO